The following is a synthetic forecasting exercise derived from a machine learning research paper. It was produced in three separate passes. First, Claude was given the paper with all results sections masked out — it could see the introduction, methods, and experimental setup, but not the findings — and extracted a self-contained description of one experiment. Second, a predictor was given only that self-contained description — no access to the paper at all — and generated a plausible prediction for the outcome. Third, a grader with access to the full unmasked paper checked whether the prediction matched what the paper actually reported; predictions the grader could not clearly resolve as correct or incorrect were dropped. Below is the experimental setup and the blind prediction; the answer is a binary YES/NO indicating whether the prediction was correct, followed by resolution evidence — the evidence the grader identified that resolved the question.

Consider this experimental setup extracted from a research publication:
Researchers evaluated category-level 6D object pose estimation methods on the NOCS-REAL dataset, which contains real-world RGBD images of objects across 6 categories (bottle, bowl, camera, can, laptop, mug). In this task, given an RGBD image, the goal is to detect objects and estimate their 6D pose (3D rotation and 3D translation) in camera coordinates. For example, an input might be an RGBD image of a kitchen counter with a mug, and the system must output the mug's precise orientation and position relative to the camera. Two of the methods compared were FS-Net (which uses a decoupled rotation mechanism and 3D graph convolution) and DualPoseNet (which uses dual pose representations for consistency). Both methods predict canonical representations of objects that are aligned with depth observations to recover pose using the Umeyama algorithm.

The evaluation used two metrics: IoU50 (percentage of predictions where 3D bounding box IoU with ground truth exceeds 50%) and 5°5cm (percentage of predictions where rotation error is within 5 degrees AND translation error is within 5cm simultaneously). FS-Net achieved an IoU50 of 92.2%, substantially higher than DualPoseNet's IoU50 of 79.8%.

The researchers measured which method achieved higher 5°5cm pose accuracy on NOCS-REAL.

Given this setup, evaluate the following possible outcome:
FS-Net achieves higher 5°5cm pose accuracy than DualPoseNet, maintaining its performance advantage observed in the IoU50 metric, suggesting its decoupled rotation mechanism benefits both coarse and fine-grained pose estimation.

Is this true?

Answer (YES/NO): NO